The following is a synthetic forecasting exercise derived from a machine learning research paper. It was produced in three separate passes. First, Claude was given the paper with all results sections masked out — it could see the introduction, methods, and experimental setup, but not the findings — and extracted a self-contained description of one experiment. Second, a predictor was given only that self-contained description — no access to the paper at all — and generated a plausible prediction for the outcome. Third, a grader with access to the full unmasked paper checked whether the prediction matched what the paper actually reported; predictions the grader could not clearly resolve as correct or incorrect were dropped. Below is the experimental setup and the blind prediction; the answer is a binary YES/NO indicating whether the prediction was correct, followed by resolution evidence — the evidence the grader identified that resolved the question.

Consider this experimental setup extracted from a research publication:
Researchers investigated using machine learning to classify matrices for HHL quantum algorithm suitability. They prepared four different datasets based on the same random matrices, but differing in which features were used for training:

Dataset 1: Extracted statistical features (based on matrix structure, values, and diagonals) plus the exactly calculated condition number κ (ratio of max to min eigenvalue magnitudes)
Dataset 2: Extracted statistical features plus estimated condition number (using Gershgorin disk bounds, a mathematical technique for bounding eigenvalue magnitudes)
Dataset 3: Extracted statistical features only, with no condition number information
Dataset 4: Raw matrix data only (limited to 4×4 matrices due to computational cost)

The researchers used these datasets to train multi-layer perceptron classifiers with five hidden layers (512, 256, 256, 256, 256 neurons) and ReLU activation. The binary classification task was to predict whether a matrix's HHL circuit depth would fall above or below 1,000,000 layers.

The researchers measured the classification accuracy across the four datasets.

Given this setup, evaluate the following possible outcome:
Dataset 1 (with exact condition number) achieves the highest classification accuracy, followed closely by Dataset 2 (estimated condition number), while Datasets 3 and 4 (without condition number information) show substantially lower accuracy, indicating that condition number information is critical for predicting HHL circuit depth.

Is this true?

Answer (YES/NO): NO